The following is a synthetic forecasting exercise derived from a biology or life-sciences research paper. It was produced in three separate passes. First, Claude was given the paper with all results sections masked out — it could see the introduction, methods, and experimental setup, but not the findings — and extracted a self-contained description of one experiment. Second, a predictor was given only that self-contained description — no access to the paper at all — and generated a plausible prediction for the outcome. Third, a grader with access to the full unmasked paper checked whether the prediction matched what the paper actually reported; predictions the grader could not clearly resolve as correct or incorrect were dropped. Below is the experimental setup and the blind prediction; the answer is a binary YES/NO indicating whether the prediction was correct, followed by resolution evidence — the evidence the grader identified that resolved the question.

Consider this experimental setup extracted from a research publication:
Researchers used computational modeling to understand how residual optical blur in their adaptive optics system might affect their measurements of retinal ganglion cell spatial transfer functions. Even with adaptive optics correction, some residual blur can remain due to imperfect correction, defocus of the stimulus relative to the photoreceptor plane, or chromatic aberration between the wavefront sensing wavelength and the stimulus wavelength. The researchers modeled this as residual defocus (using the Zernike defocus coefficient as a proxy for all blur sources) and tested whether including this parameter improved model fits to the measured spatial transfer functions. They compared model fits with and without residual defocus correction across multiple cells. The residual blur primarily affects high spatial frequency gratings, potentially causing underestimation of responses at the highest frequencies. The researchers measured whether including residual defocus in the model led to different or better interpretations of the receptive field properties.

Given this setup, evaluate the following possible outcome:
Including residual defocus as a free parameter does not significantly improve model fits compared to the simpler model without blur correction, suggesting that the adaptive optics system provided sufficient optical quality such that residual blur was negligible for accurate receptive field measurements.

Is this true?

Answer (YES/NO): NO